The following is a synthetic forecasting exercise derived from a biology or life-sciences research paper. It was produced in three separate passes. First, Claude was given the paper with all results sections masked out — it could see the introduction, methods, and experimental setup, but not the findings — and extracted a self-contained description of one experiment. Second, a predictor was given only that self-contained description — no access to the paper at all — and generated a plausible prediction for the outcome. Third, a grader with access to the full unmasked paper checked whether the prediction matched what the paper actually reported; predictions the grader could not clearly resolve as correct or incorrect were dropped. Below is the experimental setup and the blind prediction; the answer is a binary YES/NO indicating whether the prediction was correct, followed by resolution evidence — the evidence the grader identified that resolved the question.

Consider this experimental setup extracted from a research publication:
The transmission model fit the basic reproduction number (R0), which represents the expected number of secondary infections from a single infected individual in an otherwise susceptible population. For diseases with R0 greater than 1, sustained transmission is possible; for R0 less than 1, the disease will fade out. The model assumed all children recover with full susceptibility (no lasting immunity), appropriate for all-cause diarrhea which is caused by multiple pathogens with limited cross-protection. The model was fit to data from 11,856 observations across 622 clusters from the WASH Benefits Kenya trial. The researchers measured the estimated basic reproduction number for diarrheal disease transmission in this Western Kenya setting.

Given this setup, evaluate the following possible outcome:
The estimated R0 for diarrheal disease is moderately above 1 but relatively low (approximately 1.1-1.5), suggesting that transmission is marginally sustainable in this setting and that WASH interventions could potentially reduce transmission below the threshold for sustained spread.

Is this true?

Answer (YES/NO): NO